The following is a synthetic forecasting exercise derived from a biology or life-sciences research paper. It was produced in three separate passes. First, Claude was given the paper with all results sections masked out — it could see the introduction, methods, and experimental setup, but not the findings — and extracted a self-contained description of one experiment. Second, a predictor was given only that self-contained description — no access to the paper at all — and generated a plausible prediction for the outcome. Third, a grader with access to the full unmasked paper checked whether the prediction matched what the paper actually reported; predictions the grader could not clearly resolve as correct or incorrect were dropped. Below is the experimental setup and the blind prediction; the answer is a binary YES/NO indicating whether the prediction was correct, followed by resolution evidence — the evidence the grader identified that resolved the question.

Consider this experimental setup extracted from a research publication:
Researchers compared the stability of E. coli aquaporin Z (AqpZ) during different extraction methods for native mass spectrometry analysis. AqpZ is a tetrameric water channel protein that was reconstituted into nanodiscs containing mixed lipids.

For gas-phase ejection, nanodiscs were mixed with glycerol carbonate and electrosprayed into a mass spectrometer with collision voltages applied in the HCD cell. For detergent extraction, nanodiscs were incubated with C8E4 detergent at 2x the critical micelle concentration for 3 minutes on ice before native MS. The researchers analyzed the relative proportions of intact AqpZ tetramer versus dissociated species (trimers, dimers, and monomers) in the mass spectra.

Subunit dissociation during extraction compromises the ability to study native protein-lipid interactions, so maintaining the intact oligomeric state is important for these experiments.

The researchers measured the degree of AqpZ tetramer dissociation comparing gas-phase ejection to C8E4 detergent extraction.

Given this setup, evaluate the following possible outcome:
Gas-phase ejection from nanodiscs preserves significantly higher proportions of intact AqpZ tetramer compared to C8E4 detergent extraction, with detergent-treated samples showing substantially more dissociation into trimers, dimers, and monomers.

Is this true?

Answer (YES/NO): NO